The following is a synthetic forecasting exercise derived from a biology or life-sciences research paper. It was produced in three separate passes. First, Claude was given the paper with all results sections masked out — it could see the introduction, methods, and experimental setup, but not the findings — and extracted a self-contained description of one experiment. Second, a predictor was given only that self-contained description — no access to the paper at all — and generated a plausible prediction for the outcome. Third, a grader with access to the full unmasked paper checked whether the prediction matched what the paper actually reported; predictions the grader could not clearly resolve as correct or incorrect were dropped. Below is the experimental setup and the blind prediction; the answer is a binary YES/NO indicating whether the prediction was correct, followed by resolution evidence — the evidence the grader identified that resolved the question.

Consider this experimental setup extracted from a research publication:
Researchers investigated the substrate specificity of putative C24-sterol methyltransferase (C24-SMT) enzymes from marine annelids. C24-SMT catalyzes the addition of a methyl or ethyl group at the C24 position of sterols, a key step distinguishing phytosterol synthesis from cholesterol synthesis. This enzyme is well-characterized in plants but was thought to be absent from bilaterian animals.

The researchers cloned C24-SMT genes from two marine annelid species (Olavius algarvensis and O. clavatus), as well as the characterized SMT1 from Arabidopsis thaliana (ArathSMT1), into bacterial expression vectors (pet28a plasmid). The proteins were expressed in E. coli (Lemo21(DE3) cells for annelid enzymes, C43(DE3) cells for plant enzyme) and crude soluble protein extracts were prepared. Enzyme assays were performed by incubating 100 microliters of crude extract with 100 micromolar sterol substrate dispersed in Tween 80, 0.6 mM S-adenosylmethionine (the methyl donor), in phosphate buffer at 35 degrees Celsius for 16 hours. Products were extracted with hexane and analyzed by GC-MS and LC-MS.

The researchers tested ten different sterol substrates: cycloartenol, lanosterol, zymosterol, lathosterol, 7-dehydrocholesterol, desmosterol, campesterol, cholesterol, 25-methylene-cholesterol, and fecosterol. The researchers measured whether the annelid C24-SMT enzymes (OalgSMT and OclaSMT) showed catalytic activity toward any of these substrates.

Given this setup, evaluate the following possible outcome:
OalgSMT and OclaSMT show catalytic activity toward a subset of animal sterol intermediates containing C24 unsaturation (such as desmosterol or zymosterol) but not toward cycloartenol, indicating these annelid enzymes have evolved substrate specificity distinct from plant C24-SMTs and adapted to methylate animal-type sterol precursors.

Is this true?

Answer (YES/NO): YES